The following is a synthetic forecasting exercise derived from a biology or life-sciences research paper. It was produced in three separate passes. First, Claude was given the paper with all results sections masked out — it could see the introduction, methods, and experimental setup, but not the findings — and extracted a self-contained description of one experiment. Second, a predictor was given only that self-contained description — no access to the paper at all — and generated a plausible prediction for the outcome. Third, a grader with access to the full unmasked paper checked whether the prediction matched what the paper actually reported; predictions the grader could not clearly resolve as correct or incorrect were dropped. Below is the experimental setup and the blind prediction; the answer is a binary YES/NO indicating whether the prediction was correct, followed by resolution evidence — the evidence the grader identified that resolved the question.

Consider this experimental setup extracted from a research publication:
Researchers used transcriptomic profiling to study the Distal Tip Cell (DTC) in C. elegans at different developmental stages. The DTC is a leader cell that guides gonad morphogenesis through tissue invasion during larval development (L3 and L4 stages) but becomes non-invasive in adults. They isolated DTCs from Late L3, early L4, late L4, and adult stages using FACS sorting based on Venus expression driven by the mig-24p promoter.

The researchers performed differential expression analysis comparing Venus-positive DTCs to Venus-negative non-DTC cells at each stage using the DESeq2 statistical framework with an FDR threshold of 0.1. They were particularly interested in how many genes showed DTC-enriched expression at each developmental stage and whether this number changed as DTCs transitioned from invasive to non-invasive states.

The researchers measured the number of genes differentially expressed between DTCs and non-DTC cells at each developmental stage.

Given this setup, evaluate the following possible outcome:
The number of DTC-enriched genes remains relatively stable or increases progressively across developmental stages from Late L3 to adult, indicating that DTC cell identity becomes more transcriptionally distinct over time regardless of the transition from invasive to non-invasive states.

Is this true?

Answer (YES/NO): NO